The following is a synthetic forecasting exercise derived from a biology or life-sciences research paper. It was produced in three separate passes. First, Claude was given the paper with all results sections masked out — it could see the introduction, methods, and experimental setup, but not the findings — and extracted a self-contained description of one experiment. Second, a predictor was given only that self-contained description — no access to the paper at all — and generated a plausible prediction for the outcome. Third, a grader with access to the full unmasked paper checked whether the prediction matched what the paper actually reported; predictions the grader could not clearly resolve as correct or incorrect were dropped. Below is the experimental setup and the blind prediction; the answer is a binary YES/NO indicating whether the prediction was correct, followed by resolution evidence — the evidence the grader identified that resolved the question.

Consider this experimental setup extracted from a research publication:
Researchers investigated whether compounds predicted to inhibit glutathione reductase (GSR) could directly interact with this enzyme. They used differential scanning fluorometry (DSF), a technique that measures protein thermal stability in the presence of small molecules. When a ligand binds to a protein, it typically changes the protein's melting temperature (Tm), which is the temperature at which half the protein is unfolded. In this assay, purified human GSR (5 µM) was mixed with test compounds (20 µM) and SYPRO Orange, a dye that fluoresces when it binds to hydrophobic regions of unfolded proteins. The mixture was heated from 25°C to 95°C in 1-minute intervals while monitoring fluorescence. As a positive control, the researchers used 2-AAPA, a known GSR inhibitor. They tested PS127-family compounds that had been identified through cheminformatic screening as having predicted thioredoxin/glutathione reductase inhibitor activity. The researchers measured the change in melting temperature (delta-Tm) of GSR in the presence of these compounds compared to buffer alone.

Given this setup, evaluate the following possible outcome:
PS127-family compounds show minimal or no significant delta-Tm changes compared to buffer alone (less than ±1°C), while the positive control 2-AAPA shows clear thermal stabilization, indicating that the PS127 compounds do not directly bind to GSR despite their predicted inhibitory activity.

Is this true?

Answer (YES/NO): NO